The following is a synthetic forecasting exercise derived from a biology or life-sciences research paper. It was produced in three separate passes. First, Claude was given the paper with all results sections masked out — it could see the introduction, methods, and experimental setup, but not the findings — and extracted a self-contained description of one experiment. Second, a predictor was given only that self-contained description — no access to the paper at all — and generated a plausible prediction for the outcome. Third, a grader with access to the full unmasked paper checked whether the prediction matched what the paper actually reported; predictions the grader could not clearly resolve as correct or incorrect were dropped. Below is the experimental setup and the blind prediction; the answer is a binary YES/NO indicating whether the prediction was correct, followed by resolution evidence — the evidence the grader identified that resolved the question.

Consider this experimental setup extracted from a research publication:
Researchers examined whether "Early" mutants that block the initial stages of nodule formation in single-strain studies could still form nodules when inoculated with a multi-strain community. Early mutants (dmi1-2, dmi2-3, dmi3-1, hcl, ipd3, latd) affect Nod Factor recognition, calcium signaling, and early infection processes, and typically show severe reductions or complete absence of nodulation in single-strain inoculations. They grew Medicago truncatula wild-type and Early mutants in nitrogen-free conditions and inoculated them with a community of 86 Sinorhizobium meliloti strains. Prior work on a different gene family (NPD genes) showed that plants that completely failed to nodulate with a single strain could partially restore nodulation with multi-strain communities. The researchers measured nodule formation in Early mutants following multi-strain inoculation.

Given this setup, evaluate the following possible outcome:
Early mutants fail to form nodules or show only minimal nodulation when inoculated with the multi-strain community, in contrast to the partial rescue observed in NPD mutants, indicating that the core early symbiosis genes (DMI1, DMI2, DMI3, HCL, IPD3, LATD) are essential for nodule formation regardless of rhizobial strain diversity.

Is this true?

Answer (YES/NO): NO